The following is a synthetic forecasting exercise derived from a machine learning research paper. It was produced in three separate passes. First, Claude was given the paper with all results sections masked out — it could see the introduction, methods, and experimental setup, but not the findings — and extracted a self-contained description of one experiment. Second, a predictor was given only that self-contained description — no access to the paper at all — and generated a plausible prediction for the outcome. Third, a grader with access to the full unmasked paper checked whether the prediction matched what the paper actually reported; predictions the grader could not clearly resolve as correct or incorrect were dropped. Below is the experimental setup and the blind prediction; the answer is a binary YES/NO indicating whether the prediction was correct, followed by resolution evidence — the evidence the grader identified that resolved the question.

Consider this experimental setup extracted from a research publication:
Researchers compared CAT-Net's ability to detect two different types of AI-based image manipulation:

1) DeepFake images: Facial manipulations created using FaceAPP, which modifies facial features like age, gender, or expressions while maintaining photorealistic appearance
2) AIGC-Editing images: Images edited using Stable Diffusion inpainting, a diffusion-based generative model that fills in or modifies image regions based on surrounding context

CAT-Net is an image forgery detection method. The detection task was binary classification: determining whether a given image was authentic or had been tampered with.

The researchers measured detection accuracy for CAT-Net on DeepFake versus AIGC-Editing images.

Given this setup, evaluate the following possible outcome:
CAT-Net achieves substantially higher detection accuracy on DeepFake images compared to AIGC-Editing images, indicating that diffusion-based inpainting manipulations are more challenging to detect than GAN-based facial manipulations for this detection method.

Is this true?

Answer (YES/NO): NO